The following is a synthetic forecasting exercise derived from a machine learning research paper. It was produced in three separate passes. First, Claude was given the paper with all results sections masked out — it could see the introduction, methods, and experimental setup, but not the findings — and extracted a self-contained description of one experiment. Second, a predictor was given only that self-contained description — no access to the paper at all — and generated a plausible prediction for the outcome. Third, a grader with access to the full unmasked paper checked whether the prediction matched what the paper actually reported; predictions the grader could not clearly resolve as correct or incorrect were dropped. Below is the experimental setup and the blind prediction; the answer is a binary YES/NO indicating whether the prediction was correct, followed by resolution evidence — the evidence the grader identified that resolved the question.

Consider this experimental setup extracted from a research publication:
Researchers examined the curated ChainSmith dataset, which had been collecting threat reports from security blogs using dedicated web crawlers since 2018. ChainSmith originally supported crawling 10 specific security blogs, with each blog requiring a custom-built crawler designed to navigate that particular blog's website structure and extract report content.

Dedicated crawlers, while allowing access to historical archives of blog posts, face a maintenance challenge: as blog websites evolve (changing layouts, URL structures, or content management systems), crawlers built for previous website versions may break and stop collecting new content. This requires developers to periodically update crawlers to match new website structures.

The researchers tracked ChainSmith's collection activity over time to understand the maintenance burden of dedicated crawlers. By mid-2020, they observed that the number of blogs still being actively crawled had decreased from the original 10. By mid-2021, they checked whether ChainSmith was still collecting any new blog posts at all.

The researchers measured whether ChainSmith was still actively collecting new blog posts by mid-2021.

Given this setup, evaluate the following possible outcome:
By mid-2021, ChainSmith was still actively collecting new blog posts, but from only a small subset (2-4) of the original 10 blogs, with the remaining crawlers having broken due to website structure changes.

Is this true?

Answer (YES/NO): NO